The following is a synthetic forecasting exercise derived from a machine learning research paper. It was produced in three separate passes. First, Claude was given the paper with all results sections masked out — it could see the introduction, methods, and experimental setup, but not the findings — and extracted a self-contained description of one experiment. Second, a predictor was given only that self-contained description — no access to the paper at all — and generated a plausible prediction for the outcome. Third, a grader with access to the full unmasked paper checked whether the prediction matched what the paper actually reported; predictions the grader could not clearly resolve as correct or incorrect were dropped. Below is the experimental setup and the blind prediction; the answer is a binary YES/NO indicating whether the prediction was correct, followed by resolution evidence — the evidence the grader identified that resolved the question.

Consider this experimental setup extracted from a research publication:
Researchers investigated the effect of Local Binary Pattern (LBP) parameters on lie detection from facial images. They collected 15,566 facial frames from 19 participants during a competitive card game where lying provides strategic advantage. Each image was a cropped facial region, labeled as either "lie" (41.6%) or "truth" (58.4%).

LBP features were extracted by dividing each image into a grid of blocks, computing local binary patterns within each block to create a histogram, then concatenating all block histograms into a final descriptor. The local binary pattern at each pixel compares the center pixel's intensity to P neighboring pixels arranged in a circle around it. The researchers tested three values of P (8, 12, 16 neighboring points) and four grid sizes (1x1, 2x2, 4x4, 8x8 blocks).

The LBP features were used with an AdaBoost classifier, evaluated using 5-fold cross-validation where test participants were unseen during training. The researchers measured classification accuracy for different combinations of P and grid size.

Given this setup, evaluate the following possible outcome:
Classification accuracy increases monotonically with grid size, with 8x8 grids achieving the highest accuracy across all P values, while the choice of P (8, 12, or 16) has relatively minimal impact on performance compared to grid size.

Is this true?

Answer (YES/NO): NO